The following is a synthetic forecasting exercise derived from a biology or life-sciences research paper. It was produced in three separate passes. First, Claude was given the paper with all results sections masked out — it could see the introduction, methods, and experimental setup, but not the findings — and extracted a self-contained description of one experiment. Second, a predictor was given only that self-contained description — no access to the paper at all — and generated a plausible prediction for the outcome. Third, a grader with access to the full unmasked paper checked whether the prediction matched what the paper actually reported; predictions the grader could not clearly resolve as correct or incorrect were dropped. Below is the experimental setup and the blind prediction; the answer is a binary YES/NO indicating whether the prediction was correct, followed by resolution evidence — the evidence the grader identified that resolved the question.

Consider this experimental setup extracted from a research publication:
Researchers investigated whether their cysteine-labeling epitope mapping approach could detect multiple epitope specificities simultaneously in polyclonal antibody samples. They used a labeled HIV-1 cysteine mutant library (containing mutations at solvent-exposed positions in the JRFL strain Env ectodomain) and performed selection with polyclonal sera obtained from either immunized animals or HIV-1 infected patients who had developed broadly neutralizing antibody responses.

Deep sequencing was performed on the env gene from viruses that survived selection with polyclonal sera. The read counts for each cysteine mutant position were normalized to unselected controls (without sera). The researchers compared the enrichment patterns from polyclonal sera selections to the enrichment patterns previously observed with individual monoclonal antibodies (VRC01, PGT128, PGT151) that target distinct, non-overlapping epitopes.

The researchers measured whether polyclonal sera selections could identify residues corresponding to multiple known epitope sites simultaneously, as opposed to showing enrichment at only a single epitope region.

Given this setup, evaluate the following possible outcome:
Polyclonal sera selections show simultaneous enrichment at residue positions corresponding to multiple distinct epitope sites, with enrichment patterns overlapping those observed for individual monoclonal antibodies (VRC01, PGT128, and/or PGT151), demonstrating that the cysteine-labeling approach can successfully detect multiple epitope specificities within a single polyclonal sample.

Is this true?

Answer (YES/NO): YES